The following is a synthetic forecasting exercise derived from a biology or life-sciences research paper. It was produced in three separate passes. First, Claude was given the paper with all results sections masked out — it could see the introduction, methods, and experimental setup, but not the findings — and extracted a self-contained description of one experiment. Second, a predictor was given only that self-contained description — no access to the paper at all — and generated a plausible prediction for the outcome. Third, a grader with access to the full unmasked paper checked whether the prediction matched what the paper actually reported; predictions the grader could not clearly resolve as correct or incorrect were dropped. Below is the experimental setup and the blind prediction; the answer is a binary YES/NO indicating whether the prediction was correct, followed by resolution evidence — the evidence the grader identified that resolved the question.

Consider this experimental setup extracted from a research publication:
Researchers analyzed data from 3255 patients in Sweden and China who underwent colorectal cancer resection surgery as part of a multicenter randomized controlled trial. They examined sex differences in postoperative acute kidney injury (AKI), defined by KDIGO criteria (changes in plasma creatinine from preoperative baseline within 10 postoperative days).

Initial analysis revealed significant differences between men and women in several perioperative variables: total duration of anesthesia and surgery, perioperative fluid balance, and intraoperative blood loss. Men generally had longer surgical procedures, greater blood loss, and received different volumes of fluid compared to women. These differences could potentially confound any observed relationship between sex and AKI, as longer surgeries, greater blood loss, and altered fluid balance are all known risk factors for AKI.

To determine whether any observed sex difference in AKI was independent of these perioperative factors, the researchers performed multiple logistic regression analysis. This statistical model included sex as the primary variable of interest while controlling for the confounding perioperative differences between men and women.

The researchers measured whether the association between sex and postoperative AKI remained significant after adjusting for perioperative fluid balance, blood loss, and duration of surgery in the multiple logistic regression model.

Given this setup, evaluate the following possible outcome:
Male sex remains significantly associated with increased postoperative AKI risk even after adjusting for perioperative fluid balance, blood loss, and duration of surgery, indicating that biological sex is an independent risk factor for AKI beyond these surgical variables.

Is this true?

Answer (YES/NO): YES